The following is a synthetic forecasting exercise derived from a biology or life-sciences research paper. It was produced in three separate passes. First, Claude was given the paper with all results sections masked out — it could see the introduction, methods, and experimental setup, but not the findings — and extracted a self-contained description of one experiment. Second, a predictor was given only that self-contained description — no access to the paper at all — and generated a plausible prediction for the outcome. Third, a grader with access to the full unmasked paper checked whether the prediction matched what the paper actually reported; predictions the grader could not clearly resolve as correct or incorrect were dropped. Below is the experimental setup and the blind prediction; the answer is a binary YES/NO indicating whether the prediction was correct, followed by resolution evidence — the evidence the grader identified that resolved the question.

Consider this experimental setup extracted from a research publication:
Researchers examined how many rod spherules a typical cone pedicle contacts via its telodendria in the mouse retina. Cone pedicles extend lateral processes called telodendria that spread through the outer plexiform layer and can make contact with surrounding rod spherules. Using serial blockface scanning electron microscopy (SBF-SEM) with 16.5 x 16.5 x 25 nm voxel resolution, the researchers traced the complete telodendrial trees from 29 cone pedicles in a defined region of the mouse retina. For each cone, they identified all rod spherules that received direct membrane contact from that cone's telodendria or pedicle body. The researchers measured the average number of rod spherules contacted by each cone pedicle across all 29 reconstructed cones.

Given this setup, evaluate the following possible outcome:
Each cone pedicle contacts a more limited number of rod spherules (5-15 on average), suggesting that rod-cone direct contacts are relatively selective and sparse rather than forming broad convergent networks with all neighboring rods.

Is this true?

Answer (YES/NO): NO